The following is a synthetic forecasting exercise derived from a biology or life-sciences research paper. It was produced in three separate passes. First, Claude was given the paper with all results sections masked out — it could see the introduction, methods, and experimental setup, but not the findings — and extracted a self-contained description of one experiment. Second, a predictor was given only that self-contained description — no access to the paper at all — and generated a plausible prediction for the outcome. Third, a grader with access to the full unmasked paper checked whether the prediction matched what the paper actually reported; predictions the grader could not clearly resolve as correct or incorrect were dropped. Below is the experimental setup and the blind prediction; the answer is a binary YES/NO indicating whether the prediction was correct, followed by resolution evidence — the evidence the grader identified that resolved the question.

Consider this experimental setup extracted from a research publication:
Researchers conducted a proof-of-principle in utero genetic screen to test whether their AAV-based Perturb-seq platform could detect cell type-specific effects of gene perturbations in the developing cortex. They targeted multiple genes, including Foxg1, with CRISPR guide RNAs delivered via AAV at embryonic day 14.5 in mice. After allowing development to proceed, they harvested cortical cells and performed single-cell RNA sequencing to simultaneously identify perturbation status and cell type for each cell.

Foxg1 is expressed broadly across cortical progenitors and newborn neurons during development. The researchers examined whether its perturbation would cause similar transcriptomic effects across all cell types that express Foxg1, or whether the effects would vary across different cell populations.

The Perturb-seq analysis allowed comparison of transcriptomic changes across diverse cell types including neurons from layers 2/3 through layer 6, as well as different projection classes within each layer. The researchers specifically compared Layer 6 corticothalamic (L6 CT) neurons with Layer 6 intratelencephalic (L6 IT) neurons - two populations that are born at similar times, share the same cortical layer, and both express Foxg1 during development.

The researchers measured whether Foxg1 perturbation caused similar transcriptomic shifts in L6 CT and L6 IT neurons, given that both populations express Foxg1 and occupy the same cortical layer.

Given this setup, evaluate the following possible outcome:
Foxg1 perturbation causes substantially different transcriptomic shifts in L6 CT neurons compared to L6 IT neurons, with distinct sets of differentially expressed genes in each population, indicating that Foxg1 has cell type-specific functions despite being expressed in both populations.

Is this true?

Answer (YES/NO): NO